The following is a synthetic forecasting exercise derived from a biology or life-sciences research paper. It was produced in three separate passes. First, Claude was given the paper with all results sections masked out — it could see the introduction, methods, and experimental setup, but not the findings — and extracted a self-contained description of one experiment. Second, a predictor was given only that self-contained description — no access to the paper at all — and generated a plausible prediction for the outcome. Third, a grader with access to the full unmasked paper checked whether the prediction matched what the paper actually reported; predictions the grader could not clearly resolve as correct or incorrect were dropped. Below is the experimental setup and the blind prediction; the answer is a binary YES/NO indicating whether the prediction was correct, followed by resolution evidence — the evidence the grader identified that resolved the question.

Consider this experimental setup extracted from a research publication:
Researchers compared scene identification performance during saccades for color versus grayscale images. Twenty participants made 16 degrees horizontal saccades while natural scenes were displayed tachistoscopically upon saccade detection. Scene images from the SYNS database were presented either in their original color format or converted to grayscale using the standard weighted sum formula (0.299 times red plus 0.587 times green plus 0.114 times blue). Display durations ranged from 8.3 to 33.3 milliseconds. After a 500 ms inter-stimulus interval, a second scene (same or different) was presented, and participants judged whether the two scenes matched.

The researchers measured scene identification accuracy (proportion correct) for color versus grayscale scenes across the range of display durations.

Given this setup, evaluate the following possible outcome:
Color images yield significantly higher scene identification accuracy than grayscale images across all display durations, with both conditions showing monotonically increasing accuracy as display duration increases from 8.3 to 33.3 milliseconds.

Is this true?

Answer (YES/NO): NO